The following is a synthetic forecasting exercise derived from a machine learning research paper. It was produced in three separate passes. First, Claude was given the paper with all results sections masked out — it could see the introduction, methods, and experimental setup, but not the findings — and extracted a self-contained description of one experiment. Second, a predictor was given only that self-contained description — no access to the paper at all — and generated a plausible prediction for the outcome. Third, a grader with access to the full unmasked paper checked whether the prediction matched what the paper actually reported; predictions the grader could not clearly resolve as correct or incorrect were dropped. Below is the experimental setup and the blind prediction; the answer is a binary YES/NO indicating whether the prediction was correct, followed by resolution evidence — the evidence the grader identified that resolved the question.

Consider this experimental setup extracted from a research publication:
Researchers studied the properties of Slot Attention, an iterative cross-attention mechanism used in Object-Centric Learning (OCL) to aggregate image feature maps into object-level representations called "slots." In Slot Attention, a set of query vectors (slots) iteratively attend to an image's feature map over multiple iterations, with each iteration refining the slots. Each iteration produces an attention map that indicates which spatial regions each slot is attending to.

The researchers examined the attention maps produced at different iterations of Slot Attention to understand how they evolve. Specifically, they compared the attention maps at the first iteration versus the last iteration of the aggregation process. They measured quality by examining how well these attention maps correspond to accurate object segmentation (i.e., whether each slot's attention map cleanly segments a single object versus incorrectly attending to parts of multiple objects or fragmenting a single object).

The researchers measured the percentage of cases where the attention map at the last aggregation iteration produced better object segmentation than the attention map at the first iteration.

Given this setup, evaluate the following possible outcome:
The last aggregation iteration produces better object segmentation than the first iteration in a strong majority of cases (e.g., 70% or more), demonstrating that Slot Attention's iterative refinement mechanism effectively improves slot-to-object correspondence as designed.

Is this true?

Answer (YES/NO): YES